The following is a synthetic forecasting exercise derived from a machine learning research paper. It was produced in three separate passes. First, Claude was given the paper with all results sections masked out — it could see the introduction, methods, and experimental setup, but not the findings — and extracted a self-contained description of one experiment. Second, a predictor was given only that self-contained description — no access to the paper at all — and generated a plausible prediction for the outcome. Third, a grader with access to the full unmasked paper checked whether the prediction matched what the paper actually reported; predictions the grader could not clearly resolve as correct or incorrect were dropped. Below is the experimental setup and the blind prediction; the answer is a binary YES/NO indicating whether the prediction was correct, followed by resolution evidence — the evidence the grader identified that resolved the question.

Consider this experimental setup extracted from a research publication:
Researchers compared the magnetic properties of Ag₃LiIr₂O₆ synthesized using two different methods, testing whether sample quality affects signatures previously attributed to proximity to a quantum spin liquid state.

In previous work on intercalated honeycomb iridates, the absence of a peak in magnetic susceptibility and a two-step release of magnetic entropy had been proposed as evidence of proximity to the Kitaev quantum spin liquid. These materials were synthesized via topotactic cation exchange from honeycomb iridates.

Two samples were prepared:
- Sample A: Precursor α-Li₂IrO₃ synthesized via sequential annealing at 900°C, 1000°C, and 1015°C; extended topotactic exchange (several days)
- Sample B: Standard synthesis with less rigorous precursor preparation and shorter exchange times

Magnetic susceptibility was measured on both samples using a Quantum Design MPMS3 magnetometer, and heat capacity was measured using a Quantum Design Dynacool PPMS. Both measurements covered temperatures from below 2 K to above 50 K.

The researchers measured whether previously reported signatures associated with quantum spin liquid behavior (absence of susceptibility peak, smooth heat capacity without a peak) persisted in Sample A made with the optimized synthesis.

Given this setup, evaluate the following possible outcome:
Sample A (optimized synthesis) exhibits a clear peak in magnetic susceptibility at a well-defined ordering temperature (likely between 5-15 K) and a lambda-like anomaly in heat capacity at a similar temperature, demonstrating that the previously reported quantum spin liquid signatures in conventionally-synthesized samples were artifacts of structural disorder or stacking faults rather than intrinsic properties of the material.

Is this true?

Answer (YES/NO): NO